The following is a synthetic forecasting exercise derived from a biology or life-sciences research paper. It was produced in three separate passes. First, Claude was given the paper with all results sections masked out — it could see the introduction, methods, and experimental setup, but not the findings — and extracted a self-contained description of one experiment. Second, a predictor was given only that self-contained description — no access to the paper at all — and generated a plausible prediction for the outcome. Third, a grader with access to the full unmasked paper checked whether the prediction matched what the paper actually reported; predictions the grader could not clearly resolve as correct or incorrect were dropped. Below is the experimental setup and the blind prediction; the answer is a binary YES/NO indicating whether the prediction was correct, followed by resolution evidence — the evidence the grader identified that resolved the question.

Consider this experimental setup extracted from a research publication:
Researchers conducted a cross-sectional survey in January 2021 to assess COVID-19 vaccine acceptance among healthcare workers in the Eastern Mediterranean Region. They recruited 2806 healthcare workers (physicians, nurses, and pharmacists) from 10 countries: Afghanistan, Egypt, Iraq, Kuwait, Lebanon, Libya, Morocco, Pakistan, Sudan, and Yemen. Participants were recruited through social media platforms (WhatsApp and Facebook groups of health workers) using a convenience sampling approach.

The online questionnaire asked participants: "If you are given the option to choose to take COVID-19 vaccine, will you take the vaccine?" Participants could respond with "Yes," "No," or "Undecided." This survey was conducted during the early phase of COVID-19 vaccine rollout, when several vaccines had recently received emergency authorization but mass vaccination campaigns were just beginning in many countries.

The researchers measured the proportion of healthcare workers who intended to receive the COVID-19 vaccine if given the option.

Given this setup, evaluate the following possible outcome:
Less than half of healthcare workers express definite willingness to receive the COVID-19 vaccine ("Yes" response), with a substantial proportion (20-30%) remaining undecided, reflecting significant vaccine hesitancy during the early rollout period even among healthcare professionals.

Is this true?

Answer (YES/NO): NO